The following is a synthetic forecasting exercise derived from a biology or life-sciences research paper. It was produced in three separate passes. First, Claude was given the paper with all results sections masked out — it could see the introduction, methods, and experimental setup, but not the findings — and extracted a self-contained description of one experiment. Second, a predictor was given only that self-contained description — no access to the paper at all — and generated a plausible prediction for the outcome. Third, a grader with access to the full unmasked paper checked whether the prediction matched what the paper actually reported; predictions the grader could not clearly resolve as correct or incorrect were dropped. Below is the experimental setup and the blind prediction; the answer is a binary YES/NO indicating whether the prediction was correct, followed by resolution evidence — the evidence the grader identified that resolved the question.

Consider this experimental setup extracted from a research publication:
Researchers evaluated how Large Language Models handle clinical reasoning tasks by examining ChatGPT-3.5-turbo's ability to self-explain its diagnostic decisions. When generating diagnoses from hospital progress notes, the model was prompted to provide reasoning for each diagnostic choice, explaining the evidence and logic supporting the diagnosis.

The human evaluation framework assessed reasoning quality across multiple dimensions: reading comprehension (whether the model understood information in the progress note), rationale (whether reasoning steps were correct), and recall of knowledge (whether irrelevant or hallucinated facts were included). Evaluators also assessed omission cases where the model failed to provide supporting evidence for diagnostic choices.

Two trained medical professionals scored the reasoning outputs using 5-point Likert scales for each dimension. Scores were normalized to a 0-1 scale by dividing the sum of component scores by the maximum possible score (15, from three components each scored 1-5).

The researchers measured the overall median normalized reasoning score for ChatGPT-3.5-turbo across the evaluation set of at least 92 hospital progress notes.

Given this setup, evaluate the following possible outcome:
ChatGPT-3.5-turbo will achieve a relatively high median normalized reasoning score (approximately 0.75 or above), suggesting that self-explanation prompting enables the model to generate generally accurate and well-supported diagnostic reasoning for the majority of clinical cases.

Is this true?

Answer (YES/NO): YES